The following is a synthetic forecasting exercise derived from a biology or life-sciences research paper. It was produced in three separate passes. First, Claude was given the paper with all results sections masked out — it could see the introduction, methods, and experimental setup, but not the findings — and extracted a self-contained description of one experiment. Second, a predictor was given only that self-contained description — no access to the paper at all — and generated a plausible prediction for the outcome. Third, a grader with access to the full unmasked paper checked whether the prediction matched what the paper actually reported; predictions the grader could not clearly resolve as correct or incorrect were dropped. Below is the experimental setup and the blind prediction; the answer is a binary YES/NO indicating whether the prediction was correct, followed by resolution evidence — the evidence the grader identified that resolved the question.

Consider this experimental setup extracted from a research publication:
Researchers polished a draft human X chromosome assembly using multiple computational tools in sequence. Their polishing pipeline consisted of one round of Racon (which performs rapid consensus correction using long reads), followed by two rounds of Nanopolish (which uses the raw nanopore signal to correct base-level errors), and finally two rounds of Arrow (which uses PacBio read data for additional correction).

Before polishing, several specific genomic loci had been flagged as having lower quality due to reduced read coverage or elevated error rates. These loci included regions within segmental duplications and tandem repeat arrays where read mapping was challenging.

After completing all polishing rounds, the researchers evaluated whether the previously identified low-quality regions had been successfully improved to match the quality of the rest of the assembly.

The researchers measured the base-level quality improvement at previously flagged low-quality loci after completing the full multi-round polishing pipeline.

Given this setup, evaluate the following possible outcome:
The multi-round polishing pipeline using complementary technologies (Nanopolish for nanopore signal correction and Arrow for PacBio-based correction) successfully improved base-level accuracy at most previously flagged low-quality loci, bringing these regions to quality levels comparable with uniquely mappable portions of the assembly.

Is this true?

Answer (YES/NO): YES